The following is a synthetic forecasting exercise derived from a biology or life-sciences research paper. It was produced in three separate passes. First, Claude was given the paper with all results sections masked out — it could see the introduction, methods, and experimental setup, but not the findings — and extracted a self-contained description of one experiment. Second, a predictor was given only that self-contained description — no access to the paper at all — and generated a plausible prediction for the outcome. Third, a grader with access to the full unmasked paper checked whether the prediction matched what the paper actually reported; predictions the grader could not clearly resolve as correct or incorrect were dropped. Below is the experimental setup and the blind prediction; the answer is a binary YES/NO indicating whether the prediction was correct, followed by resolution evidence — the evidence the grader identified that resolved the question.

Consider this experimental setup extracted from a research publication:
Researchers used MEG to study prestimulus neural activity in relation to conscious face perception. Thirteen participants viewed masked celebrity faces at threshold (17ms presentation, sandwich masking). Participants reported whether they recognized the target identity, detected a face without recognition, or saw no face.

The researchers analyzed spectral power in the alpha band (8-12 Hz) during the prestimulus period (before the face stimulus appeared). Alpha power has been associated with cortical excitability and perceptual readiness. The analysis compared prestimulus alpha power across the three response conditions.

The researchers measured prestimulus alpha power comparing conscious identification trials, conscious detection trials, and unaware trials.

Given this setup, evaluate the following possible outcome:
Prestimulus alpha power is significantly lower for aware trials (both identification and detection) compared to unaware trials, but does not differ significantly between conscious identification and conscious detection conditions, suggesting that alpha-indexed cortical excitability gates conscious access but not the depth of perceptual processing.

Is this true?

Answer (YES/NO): NO